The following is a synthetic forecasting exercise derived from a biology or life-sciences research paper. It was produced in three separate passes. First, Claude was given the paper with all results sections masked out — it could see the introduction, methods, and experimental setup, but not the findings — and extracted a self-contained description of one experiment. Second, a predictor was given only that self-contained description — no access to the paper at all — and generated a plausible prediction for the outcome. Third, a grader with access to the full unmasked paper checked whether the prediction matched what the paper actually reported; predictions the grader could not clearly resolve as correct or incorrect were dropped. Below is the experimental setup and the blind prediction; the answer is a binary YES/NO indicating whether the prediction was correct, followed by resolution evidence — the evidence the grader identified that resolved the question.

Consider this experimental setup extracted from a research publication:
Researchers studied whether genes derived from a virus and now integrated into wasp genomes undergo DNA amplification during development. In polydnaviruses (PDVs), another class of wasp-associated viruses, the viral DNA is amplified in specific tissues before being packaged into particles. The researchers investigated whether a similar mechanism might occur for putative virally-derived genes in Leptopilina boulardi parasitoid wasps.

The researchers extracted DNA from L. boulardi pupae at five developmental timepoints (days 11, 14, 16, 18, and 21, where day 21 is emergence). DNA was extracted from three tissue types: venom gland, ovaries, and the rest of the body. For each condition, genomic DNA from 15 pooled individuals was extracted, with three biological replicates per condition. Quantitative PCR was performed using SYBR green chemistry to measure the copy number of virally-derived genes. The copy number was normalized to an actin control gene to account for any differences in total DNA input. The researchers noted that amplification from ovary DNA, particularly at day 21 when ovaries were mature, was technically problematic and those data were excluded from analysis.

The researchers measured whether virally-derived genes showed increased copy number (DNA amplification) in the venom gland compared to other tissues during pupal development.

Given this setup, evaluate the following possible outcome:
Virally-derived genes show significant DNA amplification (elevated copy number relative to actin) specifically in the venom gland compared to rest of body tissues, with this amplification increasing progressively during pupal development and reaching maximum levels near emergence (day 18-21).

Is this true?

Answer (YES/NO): NO